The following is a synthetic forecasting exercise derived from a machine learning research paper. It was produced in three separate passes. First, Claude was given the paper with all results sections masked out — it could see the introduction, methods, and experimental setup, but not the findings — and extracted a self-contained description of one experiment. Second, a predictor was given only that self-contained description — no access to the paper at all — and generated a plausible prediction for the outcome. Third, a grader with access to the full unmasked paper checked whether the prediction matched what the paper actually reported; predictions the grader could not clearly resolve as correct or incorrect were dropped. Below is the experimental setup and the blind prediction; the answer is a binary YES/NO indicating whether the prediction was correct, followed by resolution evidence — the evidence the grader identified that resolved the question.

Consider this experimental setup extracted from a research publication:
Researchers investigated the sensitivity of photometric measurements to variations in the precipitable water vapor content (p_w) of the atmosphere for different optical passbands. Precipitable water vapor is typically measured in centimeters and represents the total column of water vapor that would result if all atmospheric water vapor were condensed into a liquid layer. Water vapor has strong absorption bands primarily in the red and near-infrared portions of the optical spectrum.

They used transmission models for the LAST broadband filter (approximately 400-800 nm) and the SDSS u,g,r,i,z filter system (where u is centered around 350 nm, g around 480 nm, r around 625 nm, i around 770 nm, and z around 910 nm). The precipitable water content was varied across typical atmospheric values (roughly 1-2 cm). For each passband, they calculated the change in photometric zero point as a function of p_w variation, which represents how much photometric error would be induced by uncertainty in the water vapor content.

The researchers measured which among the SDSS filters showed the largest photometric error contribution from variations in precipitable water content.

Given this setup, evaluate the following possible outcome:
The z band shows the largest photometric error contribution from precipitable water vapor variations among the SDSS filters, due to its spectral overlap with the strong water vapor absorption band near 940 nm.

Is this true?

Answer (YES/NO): YES